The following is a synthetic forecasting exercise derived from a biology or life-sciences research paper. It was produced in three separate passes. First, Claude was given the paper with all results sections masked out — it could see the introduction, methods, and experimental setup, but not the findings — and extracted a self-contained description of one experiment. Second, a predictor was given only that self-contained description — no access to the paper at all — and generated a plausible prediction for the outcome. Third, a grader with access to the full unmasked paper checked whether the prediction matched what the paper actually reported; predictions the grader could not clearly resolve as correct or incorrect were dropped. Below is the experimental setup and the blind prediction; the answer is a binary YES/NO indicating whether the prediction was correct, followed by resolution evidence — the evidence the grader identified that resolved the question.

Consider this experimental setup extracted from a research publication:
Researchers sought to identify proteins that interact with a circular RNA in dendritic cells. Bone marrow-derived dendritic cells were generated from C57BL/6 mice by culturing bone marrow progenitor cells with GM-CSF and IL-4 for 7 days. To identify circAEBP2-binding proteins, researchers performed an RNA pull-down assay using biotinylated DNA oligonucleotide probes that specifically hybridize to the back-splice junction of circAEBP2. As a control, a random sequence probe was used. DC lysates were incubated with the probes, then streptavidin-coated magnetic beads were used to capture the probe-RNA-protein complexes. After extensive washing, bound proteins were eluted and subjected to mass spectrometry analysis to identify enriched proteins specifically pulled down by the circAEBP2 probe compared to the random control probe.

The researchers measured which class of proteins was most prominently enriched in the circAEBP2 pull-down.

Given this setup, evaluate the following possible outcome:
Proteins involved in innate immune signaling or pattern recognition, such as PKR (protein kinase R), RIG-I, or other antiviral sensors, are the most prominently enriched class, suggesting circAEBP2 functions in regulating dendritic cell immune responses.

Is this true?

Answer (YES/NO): NO